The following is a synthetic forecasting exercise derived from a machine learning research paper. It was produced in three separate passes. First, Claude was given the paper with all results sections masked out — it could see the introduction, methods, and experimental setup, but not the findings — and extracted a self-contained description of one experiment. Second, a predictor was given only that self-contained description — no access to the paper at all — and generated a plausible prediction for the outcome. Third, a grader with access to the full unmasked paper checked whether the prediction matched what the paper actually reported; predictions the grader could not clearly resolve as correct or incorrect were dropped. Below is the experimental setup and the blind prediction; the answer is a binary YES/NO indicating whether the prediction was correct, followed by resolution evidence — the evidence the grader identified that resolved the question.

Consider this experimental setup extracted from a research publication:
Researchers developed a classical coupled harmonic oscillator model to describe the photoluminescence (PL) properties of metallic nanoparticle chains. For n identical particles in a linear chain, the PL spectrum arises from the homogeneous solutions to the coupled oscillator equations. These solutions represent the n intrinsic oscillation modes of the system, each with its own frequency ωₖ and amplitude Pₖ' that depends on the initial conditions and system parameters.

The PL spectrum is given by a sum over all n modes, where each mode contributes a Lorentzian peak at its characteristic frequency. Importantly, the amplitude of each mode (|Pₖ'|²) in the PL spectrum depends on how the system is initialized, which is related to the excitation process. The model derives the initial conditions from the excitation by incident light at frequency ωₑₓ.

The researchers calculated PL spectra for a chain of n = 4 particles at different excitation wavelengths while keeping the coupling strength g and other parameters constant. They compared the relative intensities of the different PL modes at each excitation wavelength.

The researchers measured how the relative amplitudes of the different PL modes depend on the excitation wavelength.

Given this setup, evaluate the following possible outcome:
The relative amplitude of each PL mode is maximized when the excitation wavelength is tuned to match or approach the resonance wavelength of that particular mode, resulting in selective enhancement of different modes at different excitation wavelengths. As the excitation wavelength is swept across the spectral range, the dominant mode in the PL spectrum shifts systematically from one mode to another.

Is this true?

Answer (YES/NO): NO